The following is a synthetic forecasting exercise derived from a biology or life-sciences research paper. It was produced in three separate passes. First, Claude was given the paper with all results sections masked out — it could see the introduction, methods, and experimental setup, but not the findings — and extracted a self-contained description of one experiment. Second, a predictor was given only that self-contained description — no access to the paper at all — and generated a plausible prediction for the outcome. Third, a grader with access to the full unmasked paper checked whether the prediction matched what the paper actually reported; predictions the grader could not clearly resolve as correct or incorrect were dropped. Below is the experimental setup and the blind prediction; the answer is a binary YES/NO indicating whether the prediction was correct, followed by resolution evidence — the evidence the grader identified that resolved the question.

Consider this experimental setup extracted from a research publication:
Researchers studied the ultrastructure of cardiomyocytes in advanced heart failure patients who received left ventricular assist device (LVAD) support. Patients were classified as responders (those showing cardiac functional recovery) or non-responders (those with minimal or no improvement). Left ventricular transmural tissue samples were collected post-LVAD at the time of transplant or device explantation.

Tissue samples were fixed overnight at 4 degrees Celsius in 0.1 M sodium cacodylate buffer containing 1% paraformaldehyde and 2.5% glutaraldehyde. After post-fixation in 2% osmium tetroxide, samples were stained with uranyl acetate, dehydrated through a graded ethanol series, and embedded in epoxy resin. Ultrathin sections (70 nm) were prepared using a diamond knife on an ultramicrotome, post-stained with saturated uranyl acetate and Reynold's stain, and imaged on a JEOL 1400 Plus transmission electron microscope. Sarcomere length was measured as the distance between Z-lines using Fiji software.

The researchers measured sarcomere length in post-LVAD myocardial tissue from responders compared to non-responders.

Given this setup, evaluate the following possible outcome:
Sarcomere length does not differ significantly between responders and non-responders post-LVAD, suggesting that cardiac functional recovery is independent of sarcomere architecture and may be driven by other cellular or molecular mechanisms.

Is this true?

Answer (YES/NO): NO